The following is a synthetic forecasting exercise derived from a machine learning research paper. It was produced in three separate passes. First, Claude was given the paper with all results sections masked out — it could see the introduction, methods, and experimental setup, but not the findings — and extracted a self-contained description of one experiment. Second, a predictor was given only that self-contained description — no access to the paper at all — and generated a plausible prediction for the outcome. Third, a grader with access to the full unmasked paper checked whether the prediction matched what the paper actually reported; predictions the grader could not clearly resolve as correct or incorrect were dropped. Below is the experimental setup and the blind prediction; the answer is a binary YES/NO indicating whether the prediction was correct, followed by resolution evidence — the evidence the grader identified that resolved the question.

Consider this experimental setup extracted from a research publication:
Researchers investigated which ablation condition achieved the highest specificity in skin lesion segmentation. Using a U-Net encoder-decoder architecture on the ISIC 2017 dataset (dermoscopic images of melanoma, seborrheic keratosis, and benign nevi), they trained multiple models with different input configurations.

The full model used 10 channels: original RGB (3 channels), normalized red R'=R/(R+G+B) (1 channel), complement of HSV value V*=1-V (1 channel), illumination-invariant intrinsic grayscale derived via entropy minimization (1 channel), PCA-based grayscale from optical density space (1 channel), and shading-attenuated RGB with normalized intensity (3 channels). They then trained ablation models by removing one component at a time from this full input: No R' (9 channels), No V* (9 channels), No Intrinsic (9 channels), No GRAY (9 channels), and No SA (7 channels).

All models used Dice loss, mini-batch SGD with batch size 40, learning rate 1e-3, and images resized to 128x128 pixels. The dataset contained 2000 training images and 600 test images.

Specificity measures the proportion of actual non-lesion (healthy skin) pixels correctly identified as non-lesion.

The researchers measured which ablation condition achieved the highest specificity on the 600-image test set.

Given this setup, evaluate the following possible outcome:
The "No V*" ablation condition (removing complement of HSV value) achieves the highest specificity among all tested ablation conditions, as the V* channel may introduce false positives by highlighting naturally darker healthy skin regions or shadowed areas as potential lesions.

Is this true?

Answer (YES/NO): NO